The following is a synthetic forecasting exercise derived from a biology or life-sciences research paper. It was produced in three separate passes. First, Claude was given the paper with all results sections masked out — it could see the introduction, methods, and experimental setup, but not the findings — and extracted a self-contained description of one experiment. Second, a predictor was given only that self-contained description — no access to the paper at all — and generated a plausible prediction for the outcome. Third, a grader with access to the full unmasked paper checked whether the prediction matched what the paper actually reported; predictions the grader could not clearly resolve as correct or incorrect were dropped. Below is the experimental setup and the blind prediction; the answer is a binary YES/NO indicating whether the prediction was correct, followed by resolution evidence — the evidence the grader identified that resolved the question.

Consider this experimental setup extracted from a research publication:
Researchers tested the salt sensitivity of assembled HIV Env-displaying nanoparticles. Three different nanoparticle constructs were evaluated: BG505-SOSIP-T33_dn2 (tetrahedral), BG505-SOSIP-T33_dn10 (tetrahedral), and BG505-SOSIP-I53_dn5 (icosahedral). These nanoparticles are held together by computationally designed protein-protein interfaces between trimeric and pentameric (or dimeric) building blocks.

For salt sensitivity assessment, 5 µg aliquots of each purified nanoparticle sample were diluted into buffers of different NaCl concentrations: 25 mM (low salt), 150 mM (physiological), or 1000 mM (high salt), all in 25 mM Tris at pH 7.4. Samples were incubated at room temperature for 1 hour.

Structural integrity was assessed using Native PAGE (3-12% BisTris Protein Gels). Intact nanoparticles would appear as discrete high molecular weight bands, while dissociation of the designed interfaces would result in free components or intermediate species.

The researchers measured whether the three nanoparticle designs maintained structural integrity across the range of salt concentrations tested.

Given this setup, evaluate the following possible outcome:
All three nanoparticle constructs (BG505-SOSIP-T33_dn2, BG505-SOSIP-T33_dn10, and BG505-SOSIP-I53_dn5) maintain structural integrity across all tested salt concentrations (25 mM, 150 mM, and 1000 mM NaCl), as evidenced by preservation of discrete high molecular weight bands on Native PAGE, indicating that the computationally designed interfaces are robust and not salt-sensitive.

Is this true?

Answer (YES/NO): NO